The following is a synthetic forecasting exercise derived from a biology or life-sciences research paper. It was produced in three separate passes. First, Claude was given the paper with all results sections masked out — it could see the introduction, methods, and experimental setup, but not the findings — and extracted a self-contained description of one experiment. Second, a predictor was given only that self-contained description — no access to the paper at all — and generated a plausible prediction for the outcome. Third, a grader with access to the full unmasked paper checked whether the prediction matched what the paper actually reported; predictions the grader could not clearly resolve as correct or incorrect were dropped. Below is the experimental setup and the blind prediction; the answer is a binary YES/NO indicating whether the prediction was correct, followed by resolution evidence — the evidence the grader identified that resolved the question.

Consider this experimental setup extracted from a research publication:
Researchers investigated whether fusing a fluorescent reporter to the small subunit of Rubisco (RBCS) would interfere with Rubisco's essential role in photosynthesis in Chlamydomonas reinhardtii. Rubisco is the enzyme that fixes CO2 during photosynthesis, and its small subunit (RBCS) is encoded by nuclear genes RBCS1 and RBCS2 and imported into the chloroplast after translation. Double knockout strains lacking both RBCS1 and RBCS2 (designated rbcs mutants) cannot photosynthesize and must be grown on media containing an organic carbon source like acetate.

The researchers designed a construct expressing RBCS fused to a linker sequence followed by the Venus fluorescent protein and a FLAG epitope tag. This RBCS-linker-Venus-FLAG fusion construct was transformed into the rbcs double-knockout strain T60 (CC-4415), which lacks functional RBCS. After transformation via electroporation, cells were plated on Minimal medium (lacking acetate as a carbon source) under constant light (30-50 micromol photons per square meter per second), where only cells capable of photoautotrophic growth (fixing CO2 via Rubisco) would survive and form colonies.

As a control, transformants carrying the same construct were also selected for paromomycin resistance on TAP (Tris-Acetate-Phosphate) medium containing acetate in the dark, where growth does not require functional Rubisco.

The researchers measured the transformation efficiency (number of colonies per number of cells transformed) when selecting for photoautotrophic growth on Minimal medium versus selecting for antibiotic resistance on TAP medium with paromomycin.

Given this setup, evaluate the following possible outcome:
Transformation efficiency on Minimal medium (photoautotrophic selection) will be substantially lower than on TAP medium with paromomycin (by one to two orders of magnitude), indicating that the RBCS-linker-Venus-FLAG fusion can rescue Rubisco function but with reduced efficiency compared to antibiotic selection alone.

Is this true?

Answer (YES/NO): NO